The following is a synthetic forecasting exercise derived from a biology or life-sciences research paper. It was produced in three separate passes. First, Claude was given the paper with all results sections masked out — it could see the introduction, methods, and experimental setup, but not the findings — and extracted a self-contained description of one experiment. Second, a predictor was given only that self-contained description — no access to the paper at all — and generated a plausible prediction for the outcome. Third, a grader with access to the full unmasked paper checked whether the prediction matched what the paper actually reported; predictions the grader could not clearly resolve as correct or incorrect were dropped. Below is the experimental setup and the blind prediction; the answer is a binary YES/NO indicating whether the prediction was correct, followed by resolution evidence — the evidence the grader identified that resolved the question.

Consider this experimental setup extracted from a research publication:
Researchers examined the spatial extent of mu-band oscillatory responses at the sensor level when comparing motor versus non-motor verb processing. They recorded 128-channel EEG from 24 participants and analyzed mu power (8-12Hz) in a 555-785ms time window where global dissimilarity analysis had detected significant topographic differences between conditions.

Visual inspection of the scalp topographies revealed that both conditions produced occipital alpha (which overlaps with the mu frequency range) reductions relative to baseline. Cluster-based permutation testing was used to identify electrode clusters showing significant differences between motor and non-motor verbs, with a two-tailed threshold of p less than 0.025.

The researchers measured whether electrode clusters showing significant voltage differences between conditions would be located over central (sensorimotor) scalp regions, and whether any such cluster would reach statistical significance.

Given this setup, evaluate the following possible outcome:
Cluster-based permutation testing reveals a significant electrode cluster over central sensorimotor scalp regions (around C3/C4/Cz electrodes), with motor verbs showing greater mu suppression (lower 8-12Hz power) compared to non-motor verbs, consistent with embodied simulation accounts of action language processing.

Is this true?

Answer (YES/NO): NO